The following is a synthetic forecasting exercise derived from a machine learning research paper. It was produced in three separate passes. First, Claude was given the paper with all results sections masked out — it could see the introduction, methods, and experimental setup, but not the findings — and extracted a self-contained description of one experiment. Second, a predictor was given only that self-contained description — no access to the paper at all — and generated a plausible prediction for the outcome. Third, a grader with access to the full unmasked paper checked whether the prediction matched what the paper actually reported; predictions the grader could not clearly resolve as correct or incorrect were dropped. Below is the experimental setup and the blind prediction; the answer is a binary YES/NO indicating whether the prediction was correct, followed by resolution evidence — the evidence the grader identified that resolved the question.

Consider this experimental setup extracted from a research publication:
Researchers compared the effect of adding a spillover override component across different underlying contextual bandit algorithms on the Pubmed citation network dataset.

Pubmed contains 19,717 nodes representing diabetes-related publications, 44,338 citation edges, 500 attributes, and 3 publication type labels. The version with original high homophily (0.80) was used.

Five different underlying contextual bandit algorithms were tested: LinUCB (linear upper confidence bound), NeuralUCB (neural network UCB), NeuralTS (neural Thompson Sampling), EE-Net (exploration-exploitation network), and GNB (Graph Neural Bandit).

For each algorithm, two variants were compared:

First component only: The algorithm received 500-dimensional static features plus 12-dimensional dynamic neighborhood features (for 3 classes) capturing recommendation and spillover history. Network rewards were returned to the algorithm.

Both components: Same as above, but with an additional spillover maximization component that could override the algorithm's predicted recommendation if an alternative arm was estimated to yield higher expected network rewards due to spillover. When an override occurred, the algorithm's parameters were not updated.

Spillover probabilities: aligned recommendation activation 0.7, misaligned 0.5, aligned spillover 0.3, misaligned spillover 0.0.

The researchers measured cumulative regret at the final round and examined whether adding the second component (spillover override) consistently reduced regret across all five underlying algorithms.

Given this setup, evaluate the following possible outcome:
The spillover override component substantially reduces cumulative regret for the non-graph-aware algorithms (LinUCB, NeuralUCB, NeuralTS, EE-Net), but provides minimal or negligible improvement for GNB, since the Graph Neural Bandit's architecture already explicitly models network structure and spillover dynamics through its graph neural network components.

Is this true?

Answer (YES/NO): NO